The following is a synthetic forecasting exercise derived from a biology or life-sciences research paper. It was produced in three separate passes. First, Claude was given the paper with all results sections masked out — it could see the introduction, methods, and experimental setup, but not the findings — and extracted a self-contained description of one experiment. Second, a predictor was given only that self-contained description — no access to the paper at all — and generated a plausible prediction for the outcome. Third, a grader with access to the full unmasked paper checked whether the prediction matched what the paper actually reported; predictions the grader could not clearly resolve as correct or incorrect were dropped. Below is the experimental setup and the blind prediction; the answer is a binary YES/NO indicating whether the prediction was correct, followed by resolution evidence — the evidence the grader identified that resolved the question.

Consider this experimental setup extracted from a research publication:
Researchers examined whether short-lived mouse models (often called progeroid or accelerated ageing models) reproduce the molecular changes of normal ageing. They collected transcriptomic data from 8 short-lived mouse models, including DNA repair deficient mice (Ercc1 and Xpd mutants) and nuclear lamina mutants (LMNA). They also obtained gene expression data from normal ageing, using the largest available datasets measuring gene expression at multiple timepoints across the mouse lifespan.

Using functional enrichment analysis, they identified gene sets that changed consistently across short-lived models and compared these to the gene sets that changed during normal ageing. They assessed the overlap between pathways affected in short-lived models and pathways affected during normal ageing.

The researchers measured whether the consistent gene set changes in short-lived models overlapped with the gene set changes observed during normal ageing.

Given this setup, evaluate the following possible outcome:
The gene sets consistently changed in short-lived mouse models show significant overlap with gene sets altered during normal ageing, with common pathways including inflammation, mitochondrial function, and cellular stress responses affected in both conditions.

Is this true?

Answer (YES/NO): NO